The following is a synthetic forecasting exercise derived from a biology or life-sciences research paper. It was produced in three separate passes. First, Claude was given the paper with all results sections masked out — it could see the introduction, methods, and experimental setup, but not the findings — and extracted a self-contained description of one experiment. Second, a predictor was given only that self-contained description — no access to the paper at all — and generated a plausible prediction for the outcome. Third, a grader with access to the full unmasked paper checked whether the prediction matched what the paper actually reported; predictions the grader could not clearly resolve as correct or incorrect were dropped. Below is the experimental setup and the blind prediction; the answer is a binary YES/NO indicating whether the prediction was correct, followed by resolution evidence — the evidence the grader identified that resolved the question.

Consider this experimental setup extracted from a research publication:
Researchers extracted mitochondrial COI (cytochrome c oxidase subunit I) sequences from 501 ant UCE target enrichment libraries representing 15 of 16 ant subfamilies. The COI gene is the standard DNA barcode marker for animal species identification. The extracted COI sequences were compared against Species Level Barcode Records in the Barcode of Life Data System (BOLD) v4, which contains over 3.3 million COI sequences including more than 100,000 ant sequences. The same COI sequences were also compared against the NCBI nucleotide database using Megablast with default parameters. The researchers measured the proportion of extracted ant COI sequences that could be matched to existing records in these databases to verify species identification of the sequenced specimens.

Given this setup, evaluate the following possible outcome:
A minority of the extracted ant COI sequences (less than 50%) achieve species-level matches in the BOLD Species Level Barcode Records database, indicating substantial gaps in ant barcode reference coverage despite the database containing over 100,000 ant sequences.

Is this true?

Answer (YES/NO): NO